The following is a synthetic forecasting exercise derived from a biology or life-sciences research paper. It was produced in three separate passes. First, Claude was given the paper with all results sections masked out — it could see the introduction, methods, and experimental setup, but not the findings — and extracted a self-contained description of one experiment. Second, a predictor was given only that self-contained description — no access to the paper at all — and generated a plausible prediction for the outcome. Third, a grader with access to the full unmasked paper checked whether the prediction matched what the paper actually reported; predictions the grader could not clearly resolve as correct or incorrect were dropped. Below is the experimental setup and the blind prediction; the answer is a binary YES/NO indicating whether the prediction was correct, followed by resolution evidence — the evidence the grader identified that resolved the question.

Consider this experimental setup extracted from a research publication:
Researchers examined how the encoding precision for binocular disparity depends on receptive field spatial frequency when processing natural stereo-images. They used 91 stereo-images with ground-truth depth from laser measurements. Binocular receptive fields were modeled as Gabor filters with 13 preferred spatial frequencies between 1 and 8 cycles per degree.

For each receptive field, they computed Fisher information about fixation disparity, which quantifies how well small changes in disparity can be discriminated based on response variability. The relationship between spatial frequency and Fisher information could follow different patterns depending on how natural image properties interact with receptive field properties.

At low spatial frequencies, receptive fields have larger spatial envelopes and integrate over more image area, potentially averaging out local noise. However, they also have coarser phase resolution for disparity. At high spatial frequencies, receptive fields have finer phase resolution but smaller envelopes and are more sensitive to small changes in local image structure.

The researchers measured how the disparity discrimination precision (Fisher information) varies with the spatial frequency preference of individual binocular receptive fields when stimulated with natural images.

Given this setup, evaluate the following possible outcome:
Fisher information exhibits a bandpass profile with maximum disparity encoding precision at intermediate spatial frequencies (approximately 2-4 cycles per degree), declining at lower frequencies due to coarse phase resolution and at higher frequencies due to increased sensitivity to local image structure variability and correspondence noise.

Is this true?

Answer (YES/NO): NO